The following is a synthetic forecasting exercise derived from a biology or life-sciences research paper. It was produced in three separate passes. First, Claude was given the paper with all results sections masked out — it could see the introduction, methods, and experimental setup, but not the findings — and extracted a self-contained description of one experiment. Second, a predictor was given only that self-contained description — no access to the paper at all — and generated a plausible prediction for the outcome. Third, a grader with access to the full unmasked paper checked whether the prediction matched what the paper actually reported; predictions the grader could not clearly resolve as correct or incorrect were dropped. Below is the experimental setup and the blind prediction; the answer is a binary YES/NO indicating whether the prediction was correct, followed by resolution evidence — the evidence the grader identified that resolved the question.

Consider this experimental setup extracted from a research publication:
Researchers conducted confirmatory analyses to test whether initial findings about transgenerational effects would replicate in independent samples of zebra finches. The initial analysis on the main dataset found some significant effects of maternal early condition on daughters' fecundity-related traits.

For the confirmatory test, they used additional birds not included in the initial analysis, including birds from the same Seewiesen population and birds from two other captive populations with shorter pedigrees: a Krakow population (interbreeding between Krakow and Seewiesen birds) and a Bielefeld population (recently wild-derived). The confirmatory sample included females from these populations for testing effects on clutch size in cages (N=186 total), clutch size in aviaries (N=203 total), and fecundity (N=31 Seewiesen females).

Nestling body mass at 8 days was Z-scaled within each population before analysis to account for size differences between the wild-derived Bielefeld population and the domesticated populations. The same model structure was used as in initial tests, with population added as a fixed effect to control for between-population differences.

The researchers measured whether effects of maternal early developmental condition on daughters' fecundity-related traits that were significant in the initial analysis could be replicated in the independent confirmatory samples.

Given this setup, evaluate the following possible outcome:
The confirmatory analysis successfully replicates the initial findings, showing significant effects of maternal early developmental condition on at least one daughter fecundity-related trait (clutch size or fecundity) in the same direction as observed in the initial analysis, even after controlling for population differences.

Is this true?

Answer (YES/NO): NO